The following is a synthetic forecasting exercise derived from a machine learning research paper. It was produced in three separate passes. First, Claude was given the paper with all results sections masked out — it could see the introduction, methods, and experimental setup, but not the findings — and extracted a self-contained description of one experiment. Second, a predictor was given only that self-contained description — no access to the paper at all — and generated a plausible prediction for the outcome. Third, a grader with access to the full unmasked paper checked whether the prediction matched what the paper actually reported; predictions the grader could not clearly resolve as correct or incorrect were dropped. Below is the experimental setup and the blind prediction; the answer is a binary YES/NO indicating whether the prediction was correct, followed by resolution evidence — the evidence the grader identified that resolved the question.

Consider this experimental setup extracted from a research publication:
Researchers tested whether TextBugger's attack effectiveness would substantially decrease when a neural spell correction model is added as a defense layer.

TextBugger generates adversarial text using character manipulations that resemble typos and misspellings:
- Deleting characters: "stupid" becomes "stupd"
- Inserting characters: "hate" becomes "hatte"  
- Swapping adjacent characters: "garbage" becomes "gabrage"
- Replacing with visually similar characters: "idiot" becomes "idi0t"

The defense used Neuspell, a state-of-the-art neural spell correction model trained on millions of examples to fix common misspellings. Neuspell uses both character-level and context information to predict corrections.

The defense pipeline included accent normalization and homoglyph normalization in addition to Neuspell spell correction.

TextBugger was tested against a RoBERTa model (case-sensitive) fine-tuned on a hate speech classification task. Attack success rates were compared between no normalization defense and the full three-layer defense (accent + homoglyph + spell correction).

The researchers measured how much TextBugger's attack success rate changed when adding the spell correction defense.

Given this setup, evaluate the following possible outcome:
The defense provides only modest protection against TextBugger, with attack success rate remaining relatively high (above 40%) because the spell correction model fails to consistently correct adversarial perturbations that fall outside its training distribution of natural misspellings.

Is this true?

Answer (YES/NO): YES